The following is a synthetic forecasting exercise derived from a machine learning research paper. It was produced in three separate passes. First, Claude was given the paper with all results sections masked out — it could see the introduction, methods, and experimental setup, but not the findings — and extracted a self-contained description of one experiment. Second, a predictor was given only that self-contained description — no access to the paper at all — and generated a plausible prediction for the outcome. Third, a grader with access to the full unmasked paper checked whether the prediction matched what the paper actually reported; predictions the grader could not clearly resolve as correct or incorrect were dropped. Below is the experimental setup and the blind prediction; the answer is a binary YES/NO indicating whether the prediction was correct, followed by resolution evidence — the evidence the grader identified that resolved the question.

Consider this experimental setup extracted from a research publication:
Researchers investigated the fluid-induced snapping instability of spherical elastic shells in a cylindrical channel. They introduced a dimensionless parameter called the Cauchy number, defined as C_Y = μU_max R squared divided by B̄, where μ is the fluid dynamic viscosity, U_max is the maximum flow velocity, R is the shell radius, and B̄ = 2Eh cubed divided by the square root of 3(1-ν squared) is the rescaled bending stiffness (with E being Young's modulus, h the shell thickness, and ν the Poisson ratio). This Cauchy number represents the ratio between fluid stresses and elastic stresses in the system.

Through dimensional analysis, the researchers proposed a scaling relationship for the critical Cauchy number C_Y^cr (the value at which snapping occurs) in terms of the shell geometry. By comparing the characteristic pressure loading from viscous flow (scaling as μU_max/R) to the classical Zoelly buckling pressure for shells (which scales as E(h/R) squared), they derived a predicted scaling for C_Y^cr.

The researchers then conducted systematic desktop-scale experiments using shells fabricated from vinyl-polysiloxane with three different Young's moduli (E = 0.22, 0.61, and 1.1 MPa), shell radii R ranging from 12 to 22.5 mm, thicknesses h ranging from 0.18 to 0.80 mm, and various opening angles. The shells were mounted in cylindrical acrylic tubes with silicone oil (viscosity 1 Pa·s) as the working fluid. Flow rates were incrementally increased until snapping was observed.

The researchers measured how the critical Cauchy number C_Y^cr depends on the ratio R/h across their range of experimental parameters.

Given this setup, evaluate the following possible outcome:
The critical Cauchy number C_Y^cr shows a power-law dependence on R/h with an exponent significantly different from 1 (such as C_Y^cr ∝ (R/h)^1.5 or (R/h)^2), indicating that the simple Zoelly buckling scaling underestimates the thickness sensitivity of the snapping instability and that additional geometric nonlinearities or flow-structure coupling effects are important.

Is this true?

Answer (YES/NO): NO